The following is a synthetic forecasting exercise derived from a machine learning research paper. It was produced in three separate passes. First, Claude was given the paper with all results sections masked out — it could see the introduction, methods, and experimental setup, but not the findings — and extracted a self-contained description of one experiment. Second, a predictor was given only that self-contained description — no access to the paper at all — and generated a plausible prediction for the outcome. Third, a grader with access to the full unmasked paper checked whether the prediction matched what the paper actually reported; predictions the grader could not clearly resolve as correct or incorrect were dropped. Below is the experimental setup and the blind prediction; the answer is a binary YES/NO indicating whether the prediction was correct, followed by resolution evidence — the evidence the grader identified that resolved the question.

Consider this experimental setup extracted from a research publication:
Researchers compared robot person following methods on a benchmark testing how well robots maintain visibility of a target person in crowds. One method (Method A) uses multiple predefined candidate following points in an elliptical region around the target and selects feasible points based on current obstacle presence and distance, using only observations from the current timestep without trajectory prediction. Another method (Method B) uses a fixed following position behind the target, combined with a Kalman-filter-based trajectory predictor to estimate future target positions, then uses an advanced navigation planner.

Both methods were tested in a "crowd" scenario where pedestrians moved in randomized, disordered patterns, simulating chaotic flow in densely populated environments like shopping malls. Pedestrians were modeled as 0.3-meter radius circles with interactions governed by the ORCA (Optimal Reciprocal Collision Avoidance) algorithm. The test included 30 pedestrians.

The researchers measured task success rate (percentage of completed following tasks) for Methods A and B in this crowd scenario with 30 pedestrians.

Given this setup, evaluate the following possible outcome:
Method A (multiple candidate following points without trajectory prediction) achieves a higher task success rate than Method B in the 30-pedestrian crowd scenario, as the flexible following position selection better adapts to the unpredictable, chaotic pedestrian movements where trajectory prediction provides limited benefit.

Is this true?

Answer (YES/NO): NO